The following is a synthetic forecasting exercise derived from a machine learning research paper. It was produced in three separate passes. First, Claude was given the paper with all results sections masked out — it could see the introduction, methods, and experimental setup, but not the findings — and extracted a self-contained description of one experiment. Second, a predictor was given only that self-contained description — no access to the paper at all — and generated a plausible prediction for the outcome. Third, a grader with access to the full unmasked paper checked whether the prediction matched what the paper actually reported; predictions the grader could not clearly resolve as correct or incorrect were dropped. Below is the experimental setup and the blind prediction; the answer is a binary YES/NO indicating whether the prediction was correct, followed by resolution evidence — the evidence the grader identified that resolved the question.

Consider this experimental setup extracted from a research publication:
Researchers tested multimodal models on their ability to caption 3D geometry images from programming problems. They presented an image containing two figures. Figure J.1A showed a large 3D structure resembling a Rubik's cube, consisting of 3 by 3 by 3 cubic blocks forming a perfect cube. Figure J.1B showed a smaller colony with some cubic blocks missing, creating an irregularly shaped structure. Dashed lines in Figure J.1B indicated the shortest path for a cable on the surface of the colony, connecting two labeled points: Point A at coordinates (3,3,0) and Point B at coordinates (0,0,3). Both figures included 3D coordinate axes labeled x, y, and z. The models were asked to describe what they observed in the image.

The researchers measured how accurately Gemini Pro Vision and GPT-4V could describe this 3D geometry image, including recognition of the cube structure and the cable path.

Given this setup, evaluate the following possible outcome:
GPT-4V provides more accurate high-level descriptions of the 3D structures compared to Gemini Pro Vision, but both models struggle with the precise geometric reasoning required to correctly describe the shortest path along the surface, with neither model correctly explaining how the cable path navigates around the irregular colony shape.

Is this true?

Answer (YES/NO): NO